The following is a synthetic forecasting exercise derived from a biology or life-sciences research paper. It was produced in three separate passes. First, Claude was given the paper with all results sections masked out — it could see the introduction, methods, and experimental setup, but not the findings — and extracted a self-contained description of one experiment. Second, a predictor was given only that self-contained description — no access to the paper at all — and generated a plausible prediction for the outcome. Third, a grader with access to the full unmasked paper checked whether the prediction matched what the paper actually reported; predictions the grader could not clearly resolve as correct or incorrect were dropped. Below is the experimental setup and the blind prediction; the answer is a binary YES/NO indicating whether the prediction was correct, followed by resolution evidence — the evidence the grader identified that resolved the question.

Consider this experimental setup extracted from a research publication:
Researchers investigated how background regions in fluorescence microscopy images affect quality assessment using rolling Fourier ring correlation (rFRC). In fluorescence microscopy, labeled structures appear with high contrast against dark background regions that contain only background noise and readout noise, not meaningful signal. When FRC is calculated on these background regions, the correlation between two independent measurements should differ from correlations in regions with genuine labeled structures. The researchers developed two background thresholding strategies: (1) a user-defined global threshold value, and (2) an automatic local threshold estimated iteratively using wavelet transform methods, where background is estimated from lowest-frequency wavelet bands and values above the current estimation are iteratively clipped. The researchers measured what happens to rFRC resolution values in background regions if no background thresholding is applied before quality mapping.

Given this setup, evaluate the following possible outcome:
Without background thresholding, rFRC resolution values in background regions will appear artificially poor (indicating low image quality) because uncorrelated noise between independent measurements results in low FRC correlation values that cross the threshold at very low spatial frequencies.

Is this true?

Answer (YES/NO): YES